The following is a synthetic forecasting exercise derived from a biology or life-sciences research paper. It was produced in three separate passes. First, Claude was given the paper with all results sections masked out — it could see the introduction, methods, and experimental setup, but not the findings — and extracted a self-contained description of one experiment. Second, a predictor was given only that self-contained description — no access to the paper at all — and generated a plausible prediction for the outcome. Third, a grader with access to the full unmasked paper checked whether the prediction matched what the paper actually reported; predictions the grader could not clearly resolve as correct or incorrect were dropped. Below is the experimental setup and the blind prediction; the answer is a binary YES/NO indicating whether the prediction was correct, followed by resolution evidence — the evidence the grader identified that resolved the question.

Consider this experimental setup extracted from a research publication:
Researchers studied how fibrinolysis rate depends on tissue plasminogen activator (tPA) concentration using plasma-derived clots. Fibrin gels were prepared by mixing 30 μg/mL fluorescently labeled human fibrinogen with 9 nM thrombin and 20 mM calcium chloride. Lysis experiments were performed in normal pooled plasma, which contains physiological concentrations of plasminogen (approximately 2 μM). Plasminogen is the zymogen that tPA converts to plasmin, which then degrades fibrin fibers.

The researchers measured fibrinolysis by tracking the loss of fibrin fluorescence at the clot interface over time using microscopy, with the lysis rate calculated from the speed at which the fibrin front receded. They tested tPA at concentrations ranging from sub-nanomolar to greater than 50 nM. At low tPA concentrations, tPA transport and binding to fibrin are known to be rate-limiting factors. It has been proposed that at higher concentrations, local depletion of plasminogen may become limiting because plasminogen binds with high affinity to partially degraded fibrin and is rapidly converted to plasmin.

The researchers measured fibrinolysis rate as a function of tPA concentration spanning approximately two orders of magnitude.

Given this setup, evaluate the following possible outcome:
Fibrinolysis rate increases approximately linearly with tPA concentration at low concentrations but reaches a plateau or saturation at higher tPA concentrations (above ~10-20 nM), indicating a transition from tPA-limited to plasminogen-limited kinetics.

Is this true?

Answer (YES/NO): NO